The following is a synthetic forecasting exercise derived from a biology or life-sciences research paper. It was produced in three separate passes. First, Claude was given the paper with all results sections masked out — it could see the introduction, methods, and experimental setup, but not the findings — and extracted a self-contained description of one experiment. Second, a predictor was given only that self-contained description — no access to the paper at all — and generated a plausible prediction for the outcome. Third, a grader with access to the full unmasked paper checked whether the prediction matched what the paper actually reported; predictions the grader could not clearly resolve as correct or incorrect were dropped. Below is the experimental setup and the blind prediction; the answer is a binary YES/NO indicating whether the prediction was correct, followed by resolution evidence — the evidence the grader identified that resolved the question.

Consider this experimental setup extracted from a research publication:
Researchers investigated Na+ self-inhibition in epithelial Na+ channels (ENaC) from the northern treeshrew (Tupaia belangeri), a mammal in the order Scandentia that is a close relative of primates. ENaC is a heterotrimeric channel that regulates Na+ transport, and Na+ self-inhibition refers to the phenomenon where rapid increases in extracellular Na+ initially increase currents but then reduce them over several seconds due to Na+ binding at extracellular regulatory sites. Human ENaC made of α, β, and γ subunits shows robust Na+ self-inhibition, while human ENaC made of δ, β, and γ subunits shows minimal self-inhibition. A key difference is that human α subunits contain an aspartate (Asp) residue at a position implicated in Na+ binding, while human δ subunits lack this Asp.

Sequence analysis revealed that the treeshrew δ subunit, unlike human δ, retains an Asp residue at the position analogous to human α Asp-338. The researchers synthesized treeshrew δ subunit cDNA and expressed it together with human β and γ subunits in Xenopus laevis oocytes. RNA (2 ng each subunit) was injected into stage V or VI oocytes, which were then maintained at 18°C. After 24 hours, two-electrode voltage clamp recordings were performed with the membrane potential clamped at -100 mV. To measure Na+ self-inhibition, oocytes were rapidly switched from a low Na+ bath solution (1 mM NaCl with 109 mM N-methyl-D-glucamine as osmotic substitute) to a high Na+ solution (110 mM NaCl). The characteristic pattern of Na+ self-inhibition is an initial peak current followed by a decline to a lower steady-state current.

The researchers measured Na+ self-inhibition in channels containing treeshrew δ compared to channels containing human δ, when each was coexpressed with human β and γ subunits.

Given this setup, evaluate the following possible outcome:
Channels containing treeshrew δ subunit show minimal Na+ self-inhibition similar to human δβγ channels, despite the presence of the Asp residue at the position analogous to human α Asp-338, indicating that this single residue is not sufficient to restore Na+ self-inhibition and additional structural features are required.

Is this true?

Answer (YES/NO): NO